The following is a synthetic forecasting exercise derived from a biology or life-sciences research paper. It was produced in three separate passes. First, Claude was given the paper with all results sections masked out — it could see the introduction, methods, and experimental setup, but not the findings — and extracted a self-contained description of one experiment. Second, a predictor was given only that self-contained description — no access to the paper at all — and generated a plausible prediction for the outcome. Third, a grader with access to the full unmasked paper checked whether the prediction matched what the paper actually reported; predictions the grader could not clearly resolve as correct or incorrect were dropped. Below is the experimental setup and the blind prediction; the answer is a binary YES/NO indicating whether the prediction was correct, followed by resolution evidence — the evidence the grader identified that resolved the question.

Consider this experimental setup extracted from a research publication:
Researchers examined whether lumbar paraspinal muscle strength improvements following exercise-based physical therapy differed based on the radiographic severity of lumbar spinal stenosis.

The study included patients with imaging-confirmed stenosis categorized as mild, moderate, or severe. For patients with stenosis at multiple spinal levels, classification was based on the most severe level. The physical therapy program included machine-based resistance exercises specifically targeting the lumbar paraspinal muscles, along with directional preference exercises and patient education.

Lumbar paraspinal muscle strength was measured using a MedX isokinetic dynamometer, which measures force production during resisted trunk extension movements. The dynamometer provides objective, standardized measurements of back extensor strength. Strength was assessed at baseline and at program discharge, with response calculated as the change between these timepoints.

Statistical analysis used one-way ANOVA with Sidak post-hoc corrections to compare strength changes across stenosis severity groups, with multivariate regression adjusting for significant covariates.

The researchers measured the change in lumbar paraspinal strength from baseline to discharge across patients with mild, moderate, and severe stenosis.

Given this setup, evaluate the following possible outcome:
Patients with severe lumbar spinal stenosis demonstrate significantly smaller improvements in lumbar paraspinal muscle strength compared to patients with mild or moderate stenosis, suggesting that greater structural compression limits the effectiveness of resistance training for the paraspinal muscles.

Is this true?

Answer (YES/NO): NO